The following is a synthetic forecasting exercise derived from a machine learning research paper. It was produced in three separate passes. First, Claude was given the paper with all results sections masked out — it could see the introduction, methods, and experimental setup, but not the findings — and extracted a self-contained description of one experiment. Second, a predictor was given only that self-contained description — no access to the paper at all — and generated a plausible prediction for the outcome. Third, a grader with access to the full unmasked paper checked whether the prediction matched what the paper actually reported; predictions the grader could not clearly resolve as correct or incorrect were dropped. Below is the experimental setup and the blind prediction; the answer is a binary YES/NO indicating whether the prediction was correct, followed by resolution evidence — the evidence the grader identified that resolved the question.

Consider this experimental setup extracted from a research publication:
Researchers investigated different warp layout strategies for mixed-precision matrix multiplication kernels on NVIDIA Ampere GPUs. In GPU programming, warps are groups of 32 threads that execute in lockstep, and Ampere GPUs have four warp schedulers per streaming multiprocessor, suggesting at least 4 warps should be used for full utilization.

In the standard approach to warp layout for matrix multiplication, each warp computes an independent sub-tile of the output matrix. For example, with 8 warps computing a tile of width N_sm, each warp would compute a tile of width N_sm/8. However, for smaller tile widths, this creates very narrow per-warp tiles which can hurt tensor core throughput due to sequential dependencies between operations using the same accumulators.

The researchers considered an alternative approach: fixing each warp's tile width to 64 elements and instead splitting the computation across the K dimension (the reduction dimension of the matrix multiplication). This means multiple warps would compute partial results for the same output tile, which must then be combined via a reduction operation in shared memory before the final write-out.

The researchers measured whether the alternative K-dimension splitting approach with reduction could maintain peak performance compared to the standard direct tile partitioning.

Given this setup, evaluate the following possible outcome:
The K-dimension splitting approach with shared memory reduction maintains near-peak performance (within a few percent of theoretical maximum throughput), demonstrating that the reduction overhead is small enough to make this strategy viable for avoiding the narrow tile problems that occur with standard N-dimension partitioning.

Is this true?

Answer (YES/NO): YES